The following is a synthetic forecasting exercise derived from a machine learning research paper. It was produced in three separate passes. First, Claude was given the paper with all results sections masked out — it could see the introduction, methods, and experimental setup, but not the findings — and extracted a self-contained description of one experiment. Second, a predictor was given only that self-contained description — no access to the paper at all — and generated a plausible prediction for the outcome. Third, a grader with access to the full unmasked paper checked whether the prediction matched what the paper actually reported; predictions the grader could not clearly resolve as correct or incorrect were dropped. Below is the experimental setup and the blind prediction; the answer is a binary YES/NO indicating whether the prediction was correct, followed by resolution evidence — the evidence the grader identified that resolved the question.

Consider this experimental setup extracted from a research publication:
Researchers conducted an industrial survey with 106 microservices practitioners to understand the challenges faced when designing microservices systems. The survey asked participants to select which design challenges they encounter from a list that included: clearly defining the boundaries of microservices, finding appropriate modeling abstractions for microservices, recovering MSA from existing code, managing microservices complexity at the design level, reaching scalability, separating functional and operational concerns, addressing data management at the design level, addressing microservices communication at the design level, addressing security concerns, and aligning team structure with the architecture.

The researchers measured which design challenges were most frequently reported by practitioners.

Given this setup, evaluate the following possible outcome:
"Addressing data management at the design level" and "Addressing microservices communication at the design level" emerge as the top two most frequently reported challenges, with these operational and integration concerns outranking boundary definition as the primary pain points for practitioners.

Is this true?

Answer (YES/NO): NO